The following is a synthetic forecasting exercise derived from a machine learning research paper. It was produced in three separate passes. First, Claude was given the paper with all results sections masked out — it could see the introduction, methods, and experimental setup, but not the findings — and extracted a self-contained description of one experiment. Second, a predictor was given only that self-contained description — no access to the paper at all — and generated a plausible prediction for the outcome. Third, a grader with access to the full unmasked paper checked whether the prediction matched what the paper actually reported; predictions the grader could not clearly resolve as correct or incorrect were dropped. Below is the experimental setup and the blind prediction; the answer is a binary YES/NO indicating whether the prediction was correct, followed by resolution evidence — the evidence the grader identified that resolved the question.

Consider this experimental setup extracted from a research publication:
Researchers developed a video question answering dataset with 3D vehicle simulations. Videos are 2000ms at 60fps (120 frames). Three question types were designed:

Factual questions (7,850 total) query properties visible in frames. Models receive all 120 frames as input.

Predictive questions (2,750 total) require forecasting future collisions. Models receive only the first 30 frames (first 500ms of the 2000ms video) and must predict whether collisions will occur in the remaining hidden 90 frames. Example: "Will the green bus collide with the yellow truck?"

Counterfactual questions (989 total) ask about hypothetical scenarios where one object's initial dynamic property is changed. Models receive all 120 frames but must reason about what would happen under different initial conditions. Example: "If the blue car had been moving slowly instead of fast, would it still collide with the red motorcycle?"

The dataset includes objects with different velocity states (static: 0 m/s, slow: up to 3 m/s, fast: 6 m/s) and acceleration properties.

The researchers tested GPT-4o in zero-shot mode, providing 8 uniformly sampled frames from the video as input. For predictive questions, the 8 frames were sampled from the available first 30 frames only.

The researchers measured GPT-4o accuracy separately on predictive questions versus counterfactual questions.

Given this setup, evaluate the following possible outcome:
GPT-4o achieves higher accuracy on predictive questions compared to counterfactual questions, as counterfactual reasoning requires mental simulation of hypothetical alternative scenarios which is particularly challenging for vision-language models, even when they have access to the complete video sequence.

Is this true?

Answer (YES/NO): YES